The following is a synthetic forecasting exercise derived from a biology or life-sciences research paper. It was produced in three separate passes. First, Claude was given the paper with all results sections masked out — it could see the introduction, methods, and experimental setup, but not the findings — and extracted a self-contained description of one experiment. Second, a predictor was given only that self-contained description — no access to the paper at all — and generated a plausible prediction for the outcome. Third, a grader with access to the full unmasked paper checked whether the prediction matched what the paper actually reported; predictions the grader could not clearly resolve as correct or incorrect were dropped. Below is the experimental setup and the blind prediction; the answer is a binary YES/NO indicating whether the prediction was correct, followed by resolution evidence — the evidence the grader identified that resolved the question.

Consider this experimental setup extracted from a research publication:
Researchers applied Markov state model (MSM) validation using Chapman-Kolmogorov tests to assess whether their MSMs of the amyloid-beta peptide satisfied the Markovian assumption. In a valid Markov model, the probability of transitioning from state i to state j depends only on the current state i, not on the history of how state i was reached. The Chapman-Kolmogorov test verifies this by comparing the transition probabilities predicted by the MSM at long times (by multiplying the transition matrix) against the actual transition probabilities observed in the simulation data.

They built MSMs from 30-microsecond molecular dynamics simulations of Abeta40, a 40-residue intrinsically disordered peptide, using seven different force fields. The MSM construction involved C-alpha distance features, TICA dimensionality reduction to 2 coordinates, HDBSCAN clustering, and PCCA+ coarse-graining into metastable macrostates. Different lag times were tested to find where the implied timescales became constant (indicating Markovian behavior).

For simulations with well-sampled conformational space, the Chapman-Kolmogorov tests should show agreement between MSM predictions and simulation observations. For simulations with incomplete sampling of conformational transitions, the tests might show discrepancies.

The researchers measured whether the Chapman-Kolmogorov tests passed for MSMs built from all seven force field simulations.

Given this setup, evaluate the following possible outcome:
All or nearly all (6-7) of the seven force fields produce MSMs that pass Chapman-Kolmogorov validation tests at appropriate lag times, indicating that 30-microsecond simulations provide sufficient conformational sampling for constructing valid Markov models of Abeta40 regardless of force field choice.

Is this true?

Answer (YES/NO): YES